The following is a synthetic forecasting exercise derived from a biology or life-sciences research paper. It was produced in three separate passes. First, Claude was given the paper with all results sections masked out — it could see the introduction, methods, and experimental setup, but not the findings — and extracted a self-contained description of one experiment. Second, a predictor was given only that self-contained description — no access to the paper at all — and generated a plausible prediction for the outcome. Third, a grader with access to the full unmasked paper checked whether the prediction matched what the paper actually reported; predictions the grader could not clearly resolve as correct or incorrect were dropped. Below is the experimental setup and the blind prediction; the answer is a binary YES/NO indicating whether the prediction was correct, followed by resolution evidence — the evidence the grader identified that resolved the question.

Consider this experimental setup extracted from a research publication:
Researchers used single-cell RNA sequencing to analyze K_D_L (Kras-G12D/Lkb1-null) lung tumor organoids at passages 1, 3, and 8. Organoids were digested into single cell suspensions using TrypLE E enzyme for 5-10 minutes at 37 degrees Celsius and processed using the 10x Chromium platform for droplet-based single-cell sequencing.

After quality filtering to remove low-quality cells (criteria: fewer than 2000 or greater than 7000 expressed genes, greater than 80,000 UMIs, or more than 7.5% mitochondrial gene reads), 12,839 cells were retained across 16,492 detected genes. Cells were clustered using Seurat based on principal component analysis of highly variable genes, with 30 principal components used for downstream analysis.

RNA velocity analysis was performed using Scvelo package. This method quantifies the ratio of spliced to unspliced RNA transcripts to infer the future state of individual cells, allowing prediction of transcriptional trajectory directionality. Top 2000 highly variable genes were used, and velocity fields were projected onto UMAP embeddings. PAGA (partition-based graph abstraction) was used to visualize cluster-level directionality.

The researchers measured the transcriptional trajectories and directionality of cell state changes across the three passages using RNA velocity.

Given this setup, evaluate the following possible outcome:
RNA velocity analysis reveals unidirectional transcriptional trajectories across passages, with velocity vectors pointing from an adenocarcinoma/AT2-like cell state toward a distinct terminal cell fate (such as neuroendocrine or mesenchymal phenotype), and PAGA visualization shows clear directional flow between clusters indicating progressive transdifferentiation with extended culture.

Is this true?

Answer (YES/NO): NO